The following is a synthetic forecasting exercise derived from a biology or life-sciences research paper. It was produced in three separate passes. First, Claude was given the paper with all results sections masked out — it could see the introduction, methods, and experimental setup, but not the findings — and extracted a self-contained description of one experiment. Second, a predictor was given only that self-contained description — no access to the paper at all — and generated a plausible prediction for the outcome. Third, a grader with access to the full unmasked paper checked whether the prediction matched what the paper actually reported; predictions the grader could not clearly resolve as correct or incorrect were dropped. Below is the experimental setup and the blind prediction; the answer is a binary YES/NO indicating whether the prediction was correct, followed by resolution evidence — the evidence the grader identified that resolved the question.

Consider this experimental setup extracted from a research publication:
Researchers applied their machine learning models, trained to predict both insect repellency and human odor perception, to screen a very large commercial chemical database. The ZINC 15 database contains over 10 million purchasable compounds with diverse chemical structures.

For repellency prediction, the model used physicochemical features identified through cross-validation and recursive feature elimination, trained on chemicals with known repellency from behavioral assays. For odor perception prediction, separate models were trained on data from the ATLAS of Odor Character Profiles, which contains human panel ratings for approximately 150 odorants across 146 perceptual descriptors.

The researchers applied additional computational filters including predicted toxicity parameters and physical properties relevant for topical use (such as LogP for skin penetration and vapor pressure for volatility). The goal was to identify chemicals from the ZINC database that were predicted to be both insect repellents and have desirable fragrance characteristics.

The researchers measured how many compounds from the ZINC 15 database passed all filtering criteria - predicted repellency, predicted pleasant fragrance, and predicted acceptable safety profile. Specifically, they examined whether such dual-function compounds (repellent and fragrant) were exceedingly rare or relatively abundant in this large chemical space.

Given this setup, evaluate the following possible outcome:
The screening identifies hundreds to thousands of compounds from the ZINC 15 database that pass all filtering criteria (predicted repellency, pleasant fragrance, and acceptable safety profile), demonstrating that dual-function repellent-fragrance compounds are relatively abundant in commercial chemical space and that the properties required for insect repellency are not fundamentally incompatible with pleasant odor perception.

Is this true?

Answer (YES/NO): YES